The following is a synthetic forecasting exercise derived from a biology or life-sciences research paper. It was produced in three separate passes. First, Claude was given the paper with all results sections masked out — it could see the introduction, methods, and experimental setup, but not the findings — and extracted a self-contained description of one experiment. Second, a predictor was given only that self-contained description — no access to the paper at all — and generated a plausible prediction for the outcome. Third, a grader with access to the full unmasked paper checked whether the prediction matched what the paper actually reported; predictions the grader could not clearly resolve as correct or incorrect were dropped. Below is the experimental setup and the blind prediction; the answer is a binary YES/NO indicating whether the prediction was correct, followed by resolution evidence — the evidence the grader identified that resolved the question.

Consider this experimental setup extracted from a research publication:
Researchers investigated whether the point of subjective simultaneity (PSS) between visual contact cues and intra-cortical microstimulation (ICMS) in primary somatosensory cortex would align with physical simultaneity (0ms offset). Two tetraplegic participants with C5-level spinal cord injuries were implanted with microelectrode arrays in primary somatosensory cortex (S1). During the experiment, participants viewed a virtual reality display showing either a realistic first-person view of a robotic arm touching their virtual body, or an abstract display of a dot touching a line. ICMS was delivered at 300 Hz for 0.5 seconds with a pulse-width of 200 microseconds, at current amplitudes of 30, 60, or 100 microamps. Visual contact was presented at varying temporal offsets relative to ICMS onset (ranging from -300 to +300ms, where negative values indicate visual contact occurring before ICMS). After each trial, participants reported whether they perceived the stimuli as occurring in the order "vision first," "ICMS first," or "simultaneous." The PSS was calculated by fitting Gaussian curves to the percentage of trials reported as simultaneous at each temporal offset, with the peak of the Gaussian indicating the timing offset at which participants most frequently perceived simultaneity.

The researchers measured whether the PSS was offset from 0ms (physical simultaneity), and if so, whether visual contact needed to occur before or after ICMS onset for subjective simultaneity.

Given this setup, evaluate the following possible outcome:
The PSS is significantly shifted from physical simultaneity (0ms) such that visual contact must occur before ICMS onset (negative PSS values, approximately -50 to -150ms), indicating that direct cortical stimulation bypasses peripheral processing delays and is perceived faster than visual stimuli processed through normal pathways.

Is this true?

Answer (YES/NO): NO